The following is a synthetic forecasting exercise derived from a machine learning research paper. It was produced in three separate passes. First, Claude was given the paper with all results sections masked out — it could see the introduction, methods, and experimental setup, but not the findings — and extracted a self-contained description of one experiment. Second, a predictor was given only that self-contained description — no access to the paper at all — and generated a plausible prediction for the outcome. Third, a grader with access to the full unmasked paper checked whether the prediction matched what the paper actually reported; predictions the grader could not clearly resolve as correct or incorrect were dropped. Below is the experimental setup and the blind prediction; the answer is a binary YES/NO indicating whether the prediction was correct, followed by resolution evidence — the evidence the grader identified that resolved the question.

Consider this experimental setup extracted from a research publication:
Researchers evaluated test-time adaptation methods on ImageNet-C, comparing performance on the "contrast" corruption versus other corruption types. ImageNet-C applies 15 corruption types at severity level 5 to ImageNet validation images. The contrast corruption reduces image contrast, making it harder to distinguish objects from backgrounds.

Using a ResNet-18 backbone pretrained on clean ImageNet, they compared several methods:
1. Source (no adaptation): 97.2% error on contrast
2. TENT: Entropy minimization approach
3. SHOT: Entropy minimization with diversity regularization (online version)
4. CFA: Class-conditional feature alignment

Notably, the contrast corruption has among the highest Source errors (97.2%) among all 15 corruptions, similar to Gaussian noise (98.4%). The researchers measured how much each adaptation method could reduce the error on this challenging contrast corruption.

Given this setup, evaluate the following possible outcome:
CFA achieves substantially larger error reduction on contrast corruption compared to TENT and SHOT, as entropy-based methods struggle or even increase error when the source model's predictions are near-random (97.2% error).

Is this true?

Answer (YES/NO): YES